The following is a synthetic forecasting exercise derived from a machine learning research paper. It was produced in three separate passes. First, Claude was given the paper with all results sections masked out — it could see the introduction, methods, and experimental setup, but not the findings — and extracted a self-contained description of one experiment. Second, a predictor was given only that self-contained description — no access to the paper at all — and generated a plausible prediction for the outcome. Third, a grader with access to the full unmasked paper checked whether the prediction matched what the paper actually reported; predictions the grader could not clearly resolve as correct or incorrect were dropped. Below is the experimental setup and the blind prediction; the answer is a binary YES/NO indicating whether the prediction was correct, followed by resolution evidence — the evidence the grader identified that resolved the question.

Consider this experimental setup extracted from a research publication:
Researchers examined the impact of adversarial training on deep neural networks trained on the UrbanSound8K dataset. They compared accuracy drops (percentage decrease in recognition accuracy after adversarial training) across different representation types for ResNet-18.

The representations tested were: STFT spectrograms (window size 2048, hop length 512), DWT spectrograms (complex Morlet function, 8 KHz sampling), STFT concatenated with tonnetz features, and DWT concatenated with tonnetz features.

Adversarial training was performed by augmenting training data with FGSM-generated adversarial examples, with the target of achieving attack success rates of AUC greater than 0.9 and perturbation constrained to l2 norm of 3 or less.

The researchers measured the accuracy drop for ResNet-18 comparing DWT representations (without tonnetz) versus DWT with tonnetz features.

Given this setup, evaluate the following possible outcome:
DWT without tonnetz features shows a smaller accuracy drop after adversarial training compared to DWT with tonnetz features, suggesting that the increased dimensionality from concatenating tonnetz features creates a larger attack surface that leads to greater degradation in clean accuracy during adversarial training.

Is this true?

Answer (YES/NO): YES